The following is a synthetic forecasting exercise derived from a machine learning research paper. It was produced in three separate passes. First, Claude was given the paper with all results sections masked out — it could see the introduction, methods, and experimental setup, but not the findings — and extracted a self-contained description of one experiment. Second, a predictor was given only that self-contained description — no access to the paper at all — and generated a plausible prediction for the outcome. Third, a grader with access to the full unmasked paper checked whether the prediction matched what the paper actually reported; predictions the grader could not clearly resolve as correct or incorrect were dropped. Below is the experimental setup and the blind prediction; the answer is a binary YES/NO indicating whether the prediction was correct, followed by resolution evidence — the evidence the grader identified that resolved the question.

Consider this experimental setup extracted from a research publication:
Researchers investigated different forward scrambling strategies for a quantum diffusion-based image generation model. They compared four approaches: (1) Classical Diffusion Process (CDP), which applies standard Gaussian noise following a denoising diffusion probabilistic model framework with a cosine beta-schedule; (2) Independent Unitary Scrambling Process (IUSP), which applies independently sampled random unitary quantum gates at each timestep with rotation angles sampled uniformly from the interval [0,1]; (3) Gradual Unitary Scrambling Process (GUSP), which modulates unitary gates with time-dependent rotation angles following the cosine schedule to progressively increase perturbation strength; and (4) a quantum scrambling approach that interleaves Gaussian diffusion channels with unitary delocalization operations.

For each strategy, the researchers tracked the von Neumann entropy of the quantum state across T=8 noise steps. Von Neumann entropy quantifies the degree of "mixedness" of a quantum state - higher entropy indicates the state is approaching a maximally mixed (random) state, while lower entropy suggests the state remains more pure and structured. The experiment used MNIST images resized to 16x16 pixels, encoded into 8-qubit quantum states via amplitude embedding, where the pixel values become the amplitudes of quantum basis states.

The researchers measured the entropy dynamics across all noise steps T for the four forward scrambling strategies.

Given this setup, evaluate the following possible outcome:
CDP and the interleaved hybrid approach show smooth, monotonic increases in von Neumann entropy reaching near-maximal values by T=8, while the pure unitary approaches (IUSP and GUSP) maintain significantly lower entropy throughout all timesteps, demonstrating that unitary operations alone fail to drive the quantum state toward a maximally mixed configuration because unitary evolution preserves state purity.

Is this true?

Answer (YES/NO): NO